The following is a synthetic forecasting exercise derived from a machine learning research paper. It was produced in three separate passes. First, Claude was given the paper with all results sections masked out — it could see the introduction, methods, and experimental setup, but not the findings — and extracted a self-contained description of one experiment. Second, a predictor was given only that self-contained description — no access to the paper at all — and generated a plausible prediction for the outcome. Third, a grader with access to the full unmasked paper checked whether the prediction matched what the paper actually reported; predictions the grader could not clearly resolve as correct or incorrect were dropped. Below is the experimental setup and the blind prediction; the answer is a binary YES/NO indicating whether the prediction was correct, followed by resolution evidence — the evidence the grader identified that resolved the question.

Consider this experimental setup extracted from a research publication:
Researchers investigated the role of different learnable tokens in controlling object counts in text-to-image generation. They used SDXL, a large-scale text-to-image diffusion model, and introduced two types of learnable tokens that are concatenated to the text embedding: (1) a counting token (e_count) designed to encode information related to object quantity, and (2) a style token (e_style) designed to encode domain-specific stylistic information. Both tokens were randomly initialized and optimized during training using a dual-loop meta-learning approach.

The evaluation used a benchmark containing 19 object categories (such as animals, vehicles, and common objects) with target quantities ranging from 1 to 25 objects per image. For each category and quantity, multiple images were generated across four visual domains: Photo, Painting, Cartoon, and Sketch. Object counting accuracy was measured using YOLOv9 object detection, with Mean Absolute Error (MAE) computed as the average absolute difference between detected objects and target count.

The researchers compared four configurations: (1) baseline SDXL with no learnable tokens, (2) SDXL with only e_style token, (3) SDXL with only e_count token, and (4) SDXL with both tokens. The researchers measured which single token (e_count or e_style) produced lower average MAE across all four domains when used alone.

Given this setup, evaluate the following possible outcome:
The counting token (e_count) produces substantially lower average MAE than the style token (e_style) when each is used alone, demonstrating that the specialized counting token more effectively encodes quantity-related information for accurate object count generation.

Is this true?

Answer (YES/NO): YES